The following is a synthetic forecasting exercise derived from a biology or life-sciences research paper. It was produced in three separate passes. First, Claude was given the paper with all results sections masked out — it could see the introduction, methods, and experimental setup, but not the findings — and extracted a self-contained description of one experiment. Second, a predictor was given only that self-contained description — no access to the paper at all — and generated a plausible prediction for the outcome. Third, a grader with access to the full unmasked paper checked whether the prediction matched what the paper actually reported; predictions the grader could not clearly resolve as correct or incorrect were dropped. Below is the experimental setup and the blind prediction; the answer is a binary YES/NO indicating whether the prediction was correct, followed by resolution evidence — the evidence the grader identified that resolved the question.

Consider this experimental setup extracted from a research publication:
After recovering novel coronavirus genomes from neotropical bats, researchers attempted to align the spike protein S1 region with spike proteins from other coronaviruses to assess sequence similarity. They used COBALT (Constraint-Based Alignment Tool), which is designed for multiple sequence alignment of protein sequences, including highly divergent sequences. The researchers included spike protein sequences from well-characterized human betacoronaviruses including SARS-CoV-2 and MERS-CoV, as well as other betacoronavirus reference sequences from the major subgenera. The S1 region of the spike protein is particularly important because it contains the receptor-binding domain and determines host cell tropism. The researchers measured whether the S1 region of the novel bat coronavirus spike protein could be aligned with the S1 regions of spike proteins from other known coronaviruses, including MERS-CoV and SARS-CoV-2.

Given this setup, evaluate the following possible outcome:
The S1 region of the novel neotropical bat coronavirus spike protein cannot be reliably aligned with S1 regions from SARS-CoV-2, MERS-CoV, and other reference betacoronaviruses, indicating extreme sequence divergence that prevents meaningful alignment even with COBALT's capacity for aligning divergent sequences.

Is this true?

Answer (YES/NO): YES